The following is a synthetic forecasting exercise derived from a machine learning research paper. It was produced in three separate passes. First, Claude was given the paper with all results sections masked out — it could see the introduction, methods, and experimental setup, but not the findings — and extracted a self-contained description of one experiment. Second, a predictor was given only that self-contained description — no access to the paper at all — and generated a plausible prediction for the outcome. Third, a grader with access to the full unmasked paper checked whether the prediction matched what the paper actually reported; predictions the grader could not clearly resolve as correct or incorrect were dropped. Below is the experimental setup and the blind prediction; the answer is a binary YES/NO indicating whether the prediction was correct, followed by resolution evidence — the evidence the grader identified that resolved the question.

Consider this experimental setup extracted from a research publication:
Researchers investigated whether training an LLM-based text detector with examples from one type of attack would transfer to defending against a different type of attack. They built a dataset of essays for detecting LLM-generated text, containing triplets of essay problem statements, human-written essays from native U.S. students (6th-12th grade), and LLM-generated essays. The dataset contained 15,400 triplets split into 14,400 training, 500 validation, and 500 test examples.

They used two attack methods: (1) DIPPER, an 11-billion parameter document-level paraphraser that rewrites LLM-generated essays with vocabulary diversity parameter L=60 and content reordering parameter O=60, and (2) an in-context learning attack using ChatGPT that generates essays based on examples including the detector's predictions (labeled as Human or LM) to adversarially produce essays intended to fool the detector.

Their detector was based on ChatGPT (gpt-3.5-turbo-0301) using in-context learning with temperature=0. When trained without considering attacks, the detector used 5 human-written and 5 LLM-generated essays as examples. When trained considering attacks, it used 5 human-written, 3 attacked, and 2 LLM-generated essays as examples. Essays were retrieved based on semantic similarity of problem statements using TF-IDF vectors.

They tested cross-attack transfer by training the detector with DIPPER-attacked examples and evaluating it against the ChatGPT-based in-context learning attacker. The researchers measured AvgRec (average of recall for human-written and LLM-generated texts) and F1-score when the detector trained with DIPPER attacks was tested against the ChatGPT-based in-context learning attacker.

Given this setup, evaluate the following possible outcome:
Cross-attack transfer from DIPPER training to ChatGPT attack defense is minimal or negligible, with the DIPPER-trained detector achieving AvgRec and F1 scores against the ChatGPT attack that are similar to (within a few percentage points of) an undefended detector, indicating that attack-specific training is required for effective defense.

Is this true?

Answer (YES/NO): NO